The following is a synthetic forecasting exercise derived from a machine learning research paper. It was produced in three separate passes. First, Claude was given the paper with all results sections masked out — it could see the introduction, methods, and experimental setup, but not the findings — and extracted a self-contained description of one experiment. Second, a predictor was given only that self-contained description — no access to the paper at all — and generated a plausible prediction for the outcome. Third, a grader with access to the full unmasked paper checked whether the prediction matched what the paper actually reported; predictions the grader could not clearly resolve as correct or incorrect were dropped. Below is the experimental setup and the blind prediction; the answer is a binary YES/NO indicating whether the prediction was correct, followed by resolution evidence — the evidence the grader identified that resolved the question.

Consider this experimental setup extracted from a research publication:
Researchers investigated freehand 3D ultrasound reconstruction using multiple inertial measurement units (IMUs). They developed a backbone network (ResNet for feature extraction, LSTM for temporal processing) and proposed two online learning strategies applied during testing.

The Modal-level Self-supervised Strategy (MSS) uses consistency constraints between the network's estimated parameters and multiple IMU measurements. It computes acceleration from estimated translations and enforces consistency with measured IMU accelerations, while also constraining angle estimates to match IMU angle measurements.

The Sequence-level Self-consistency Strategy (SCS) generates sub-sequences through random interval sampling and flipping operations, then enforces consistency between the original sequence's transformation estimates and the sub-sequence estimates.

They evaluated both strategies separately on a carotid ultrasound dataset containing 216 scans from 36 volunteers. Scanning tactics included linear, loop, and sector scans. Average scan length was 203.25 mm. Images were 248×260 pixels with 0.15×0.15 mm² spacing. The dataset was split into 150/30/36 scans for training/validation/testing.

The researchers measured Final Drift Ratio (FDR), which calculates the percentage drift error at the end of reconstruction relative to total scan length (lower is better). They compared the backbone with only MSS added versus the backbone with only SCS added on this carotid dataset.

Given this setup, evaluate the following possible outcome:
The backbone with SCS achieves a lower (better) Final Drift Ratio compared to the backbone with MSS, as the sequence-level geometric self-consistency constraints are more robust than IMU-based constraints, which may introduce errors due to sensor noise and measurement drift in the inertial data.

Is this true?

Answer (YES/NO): NO